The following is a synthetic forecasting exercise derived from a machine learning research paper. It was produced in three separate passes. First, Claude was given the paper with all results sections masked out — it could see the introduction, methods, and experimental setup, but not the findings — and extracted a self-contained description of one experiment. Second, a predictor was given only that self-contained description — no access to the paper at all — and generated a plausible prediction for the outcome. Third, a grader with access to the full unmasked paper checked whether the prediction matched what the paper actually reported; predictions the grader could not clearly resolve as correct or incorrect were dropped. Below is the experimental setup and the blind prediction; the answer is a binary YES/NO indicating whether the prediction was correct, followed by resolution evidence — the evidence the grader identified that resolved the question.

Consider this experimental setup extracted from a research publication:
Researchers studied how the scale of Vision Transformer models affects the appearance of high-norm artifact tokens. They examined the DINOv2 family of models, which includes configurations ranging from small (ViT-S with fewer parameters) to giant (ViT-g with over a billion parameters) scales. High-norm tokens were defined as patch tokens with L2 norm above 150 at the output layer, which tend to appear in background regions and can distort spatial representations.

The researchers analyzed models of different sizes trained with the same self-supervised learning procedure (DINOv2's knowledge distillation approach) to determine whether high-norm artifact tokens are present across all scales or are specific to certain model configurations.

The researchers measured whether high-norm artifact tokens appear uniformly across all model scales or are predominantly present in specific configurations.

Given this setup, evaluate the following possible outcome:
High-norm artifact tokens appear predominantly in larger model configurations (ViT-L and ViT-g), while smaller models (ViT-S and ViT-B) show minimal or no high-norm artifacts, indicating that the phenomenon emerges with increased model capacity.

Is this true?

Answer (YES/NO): YES